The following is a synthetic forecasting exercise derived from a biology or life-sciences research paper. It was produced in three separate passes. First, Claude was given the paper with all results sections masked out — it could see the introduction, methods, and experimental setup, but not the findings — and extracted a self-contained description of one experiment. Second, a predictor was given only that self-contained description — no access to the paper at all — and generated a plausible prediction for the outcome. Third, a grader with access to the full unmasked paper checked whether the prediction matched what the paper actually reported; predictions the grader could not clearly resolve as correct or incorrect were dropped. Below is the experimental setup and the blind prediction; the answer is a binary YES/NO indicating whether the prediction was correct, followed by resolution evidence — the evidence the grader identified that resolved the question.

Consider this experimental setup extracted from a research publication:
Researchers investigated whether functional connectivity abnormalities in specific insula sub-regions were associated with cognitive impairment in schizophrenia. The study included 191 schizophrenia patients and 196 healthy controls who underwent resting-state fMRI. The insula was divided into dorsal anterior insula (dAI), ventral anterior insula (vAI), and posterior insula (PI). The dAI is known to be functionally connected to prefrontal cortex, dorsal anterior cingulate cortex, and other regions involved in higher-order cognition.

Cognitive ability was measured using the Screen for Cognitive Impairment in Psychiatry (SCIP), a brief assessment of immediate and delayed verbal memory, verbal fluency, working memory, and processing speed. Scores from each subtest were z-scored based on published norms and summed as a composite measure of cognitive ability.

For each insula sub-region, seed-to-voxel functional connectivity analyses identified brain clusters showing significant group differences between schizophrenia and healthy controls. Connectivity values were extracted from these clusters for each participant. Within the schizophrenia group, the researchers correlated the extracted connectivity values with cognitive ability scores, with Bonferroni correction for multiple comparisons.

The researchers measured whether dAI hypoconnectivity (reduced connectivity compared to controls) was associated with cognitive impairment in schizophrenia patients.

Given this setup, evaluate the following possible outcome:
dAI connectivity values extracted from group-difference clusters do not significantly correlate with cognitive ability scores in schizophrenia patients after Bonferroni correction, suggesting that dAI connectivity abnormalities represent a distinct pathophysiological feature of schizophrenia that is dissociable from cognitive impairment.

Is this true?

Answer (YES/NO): NO